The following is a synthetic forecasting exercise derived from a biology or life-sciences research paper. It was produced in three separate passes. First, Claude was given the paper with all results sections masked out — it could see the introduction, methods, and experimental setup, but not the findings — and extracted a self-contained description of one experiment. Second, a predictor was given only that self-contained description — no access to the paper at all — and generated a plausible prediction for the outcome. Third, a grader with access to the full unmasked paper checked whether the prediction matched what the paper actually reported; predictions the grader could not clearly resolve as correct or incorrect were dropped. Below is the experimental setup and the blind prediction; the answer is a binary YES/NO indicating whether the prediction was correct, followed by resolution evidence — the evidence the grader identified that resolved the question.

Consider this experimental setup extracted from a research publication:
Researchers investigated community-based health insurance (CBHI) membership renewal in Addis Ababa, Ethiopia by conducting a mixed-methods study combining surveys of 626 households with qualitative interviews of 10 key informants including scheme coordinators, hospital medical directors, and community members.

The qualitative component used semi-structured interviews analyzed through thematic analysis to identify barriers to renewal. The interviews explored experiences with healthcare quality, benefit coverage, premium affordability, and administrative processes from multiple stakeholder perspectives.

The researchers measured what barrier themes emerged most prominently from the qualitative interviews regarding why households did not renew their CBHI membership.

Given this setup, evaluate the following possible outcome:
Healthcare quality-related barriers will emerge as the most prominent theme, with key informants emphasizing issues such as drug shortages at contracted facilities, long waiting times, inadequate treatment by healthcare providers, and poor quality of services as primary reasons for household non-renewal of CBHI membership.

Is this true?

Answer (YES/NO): NO